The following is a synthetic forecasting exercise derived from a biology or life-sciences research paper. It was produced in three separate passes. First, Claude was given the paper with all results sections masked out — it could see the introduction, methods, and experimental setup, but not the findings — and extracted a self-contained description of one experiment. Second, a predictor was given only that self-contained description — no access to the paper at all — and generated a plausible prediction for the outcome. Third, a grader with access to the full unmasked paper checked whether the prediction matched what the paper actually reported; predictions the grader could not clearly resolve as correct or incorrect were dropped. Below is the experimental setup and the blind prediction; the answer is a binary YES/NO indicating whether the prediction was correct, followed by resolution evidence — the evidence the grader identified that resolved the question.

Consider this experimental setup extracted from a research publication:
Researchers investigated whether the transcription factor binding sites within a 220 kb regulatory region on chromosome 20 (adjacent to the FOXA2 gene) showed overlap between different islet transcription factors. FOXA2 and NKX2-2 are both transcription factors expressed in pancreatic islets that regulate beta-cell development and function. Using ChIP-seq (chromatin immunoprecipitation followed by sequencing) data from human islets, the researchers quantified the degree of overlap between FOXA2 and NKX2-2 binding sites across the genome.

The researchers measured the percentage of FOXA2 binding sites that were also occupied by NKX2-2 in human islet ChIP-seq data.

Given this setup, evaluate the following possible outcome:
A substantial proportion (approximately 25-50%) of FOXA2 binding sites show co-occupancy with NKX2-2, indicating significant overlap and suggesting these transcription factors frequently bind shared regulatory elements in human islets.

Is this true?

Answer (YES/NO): YES